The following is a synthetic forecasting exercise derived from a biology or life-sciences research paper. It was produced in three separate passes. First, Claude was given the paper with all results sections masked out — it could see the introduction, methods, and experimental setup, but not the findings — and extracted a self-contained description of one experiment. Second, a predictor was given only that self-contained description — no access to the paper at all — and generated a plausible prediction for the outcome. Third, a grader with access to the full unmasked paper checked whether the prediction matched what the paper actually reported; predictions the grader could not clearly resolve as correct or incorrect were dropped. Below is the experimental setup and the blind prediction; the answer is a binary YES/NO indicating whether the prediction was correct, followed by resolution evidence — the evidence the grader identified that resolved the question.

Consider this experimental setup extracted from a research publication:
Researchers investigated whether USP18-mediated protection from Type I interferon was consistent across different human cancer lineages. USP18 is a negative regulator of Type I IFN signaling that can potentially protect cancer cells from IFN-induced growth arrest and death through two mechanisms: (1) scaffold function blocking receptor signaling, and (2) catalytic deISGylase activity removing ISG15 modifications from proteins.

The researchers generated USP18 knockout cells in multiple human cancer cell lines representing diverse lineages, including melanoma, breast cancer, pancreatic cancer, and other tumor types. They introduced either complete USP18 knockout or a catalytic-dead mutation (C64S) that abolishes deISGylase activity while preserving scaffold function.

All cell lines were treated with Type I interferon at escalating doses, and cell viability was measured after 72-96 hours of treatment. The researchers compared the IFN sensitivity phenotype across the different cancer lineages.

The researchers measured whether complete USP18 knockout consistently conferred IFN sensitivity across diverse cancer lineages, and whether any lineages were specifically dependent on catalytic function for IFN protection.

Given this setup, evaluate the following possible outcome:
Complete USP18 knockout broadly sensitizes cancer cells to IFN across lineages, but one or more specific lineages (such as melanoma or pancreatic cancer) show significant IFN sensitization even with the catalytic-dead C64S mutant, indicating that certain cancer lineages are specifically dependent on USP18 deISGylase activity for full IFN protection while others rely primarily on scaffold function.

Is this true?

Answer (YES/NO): NO